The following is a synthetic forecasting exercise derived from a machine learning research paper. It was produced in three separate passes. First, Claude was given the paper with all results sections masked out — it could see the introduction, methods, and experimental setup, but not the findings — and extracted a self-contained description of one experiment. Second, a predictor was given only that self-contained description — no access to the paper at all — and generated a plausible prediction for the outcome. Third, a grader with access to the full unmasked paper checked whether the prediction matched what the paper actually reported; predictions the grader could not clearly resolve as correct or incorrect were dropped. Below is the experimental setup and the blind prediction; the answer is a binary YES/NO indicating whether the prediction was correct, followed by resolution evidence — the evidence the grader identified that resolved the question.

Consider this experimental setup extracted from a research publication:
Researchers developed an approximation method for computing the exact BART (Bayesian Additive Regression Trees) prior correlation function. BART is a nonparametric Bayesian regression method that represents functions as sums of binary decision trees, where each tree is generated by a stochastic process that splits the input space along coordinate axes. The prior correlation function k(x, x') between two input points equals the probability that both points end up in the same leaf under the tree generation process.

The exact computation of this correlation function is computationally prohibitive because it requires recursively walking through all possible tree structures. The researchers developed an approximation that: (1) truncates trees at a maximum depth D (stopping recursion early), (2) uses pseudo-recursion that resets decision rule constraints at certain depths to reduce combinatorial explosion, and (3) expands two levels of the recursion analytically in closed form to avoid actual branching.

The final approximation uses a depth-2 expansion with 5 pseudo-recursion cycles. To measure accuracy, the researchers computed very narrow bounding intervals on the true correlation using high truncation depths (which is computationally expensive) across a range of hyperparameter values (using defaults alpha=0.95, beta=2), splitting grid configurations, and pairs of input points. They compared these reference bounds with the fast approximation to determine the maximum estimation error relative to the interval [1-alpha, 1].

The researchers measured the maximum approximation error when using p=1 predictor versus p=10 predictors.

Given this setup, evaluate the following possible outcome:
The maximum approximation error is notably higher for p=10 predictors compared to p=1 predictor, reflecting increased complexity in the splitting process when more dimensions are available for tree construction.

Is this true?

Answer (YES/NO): NO